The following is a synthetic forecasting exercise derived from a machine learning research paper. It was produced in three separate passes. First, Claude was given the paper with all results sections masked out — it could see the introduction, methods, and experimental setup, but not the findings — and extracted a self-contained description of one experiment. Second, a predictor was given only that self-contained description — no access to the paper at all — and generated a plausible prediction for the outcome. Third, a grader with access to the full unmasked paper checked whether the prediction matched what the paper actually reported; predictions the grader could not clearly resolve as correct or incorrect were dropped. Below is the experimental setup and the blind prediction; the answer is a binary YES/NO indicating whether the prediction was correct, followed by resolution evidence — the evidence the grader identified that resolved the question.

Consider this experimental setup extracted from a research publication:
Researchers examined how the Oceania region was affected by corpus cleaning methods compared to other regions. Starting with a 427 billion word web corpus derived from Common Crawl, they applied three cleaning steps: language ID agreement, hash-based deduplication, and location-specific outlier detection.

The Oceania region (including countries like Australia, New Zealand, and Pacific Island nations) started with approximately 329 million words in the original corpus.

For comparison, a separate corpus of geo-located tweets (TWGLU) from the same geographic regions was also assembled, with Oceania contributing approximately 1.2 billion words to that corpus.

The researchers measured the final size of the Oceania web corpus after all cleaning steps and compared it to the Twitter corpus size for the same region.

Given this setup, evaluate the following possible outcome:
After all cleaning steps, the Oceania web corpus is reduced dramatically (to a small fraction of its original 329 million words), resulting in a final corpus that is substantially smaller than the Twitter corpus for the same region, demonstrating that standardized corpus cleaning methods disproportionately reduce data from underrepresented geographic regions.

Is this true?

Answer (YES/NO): NO